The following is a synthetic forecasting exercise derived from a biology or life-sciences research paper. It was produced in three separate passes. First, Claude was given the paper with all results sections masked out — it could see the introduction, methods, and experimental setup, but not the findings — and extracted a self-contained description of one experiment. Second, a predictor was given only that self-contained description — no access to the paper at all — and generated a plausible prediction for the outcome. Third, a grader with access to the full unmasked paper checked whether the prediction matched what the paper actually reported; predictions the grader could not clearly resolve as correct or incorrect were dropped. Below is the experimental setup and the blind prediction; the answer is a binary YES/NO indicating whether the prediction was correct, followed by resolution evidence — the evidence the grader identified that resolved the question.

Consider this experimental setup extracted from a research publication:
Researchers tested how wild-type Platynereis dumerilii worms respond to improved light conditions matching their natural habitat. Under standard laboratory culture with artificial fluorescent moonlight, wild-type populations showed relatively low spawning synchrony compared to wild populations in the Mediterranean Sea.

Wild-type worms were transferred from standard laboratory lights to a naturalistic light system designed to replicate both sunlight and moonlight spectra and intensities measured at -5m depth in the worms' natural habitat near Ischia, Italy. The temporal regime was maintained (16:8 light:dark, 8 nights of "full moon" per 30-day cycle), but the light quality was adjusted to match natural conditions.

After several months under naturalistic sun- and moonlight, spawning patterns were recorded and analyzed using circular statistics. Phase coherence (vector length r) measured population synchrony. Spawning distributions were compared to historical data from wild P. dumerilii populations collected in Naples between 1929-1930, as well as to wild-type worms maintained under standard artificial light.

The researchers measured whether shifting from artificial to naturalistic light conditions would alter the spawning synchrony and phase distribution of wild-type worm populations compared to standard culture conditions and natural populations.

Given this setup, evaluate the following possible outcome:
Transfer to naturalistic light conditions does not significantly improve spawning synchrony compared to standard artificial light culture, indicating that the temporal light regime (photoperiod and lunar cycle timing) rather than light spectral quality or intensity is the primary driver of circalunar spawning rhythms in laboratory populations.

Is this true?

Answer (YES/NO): NO